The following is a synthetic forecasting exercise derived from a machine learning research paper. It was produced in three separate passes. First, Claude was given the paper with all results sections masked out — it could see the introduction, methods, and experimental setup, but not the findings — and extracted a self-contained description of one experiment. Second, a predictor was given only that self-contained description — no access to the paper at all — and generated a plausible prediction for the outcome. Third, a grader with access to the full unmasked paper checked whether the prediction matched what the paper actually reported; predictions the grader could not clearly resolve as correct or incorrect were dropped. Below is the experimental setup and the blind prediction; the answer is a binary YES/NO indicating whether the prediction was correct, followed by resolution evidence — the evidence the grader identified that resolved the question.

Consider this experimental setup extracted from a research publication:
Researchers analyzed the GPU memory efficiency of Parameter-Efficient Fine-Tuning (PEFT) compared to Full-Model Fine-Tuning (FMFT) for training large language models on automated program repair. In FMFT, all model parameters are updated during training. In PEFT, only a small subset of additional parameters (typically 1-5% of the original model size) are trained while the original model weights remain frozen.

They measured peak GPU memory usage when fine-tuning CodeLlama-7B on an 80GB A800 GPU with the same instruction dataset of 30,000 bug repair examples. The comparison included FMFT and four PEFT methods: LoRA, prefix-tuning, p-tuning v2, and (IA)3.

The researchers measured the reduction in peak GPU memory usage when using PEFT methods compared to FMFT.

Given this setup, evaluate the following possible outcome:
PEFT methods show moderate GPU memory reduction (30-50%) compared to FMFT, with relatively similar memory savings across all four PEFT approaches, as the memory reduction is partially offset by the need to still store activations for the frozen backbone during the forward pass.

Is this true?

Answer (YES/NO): NO